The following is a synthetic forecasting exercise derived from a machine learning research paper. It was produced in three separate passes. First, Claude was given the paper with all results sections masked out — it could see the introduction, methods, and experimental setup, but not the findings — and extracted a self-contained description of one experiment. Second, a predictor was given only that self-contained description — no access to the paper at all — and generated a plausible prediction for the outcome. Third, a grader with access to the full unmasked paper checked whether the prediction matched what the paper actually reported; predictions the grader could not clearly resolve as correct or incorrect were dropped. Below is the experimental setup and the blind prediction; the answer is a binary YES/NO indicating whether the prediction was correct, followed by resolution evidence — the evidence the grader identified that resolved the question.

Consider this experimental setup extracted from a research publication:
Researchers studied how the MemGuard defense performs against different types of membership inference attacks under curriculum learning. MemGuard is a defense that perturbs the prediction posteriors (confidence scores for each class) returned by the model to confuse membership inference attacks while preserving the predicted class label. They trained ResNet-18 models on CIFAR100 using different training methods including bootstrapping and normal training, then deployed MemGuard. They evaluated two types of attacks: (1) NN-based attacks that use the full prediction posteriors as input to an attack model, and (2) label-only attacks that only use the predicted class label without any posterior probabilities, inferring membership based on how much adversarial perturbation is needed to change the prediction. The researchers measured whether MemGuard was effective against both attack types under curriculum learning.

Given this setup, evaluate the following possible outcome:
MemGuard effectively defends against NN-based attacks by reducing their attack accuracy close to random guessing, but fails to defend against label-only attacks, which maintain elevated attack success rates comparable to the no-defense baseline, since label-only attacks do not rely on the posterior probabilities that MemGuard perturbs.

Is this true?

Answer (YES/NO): YES